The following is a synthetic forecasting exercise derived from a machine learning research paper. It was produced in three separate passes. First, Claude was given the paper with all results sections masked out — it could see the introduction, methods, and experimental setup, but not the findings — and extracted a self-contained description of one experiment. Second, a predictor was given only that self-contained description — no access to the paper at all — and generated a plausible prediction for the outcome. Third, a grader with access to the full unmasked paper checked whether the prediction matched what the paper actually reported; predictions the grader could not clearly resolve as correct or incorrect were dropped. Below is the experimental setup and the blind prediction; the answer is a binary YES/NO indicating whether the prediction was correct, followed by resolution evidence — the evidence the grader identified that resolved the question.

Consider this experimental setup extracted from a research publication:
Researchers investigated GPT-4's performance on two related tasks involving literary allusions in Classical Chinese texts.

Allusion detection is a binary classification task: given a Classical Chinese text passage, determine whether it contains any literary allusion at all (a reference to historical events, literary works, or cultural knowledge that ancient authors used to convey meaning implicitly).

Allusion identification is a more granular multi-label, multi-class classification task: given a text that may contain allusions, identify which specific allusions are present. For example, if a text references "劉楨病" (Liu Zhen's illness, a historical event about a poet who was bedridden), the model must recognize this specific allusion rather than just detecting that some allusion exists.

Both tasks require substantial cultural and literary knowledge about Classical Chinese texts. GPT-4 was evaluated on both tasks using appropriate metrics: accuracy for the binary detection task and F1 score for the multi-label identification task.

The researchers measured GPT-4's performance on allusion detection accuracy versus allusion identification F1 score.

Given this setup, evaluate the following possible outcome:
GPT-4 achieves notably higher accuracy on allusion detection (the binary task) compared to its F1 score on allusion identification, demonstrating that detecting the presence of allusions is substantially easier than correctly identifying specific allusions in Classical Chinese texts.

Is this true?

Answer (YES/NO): YES